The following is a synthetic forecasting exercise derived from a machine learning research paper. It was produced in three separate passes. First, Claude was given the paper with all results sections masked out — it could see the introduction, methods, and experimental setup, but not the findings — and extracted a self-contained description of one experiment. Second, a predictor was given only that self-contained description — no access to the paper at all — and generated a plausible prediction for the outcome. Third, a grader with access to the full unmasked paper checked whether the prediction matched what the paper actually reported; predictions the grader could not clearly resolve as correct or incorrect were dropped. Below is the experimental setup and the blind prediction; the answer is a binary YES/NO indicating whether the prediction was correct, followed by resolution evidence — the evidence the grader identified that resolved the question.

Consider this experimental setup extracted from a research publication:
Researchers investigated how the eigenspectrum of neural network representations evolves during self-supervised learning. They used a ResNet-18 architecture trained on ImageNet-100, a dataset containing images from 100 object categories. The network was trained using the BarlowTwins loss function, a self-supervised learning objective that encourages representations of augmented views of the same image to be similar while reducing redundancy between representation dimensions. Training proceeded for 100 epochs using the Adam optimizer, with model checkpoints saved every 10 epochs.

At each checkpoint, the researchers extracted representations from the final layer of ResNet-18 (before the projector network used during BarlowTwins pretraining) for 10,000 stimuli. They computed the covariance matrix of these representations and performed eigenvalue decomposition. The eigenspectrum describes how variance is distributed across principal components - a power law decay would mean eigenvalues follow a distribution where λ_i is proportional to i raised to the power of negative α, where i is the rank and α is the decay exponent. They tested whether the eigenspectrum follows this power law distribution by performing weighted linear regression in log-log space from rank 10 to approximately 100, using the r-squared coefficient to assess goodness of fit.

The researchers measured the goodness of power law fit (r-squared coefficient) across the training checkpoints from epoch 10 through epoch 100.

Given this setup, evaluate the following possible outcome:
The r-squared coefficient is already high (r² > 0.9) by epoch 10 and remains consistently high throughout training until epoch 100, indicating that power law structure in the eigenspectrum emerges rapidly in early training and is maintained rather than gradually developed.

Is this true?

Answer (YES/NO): YES